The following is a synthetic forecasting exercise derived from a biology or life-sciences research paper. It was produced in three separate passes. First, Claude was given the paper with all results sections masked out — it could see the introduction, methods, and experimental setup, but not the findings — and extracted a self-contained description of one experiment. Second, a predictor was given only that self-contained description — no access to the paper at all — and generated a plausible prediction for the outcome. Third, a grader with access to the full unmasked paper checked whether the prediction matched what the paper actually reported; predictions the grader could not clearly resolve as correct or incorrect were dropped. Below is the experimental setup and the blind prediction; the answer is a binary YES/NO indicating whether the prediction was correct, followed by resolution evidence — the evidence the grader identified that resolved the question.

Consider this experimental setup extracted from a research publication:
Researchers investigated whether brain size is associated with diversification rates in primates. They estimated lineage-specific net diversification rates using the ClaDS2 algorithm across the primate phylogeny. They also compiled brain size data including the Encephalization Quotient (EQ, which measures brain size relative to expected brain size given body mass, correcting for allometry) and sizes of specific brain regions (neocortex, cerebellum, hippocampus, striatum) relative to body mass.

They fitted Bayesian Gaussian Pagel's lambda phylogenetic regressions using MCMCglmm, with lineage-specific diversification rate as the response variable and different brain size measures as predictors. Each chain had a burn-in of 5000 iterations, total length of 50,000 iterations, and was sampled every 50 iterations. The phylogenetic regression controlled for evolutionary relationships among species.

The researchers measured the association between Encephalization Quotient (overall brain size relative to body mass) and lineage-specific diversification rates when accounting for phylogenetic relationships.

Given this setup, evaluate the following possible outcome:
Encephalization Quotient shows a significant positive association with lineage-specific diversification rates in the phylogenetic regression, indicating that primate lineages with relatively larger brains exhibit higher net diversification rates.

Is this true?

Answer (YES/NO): NO